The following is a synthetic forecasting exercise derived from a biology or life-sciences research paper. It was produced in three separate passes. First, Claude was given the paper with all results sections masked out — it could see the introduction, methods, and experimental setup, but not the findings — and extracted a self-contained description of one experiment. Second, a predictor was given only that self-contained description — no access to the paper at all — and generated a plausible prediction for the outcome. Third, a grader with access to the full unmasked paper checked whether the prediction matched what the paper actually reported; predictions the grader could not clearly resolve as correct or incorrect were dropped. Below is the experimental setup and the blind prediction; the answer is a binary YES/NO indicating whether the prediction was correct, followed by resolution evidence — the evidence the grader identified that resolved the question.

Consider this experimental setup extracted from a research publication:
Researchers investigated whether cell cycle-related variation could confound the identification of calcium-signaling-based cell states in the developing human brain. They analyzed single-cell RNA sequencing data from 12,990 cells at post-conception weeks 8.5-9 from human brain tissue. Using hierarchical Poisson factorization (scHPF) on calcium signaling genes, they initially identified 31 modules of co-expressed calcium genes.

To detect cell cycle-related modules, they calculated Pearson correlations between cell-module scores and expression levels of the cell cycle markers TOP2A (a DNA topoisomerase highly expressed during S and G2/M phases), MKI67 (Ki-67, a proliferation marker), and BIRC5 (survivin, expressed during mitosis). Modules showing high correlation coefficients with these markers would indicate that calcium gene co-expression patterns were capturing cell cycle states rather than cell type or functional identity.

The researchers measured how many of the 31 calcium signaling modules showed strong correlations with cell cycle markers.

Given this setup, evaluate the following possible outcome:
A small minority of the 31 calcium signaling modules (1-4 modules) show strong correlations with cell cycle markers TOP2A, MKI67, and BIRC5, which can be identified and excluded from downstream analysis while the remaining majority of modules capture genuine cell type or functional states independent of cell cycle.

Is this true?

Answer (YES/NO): YES